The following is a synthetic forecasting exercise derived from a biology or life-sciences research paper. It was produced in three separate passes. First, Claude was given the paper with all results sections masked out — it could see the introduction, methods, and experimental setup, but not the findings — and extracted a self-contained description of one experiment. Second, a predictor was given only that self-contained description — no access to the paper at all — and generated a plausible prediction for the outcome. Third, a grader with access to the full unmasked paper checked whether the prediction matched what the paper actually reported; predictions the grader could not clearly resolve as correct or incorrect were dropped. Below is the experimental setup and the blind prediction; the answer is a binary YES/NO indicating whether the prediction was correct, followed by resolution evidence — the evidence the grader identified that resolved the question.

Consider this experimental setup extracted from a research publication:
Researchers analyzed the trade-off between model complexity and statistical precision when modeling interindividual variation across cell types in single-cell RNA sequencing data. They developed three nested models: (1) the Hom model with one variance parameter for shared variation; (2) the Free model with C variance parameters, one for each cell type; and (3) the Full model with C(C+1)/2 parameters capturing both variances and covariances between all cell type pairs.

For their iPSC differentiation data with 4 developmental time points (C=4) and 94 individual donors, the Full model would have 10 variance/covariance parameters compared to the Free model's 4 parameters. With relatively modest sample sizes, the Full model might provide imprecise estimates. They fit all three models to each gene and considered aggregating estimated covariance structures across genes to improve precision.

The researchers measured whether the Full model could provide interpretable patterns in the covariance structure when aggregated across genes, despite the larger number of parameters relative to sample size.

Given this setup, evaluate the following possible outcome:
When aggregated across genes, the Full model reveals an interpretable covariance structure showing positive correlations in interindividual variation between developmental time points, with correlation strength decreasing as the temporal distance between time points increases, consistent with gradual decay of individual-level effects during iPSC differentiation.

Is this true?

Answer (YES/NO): YES